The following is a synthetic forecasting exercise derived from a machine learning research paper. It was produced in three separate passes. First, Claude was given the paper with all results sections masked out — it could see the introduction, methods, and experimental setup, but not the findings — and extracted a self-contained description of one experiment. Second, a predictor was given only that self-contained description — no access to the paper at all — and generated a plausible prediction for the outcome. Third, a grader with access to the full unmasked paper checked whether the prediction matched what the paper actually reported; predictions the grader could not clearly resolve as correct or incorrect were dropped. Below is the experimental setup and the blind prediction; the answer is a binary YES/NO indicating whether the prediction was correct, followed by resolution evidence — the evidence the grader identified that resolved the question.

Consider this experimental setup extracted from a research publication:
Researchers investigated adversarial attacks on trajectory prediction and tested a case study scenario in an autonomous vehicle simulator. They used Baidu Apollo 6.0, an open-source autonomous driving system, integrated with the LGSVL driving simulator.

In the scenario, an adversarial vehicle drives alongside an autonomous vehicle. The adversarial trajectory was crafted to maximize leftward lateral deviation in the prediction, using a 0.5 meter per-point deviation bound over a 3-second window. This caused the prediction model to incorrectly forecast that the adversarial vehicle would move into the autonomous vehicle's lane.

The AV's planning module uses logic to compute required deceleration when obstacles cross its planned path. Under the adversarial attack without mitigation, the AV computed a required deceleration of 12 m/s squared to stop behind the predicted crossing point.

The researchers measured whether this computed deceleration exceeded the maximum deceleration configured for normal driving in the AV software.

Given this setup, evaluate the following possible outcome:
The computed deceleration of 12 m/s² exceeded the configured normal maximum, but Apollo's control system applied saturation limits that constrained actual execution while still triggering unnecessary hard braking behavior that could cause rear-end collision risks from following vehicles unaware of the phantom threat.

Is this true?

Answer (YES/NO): NO